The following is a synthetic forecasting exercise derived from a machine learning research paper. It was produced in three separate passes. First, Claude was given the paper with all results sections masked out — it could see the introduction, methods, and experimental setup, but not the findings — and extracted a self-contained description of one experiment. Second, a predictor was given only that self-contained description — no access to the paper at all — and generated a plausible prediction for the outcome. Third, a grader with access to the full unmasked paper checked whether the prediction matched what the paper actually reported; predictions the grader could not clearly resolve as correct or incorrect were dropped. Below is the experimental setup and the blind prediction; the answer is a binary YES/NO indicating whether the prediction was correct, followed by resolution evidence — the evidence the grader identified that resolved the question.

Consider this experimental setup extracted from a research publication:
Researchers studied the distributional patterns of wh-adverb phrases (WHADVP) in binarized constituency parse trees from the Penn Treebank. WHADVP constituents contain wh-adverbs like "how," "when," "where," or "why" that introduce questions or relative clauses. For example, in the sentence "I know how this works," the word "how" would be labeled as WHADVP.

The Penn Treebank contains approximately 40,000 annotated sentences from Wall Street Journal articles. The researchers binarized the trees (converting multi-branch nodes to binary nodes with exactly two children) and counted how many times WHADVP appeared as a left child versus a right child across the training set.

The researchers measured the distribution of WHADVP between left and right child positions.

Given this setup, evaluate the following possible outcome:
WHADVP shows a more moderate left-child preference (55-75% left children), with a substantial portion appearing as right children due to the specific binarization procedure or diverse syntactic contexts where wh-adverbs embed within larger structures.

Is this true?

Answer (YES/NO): NO